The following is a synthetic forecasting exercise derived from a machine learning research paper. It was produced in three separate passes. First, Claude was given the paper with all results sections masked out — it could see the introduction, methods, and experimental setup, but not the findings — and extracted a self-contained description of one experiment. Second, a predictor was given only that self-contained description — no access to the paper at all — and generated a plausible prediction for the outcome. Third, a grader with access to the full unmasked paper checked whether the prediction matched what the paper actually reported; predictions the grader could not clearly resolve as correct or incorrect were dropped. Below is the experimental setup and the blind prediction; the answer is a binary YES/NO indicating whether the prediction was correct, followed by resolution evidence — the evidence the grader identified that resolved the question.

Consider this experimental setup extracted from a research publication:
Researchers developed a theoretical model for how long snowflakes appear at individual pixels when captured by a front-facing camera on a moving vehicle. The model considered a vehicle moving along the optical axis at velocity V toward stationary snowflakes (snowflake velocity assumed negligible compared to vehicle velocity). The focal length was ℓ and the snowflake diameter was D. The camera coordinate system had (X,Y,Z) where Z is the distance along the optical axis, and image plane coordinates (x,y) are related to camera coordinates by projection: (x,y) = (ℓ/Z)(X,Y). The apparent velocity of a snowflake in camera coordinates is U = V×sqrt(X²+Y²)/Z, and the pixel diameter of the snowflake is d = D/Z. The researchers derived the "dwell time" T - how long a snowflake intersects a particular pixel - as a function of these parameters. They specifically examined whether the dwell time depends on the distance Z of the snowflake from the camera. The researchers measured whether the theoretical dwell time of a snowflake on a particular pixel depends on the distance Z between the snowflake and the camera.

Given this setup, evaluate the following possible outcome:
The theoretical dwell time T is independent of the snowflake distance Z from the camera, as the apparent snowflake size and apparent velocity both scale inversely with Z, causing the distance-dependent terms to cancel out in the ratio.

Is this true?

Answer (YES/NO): YES